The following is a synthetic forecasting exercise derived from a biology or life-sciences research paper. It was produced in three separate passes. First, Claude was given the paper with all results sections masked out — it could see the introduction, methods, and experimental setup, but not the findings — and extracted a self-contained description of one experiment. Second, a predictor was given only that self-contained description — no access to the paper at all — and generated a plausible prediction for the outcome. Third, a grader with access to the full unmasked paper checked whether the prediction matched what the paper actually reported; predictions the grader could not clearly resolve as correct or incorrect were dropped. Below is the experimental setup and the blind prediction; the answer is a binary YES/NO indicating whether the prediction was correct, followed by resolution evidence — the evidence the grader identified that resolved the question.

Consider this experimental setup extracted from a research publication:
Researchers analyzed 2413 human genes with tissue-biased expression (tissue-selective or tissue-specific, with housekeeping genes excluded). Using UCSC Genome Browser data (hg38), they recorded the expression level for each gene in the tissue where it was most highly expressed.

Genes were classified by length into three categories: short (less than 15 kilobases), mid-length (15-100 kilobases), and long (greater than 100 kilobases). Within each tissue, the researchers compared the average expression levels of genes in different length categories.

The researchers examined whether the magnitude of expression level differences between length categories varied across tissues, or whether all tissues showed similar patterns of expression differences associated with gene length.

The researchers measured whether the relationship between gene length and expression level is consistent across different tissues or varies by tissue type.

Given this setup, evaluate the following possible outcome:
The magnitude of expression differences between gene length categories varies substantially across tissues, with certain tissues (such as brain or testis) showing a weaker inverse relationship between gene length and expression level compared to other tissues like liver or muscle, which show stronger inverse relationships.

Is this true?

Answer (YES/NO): NO